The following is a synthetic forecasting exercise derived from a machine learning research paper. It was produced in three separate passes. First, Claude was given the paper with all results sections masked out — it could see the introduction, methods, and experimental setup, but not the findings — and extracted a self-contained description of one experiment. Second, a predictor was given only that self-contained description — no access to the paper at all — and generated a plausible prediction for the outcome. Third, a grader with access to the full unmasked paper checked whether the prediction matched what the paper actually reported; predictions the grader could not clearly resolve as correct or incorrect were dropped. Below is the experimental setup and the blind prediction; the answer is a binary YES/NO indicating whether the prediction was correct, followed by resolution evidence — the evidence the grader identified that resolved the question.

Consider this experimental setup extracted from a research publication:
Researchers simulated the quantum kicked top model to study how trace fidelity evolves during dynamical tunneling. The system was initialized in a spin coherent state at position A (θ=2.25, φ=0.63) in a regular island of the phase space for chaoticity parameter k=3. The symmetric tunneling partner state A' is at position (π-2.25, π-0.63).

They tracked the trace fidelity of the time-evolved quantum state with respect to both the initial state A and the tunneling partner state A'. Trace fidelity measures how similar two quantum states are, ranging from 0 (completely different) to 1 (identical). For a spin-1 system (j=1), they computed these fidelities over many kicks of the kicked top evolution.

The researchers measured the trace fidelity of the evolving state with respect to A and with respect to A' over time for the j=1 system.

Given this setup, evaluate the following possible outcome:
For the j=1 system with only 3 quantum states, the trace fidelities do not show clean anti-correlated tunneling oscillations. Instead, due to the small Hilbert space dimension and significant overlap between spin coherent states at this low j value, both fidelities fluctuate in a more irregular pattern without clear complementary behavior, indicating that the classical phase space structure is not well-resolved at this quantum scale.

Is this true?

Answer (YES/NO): NO